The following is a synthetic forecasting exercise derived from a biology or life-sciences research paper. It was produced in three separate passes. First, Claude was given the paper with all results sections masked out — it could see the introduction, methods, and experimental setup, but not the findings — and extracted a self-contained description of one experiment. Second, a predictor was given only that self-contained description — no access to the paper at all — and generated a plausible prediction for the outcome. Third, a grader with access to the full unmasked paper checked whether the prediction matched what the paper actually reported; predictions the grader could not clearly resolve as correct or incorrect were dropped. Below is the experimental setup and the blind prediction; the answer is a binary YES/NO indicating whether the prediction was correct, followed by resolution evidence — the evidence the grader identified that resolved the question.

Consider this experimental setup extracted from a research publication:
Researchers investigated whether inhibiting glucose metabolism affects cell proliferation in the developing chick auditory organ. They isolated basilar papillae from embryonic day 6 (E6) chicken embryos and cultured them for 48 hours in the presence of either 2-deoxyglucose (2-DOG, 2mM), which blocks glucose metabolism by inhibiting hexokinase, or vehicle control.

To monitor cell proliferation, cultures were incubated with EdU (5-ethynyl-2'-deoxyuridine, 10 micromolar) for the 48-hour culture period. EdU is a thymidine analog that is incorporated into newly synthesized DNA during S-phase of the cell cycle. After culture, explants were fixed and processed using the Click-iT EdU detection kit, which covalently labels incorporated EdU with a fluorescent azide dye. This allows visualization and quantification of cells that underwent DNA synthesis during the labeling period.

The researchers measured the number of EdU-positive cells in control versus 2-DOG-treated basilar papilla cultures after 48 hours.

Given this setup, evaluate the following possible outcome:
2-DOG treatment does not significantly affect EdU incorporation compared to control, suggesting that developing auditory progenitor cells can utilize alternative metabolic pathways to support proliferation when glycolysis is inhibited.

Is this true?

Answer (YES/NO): YES